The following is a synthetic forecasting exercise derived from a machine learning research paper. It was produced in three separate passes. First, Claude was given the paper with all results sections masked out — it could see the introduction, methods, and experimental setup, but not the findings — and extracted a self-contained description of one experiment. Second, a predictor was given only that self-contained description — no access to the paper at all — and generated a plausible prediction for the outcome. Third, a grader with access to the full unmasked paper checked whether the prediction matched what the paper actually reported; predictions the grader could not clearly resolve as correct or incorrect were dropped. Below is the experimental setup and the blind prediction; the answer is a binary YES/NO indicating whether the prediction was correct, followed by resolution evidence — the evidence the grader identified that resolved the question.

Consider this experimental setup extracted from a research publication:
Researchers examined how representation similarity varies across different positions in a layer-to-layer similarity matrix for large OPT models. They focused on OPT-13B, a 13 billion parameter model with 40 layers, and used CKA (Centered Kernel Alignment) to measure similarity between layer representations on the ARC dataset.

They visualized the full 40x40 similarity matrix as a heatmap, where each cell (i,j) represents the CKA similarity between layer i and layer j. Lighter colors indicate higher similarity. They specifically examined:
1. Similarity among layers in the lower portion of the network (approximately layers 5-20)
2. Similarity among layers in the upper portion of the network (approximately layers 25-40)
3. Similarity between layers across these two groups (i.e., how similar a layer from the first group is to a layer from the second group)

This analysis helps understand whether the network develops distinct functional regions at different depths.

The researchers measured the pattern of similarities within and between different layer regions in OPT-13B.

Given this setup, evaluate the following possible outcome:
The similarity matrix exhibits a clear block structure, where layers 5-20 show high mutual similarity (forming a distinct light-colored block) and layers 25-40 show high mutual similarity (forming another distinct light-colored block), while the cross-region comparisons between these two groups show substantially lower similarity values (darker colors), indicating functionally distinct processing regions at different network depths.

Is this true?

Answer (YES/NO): YES